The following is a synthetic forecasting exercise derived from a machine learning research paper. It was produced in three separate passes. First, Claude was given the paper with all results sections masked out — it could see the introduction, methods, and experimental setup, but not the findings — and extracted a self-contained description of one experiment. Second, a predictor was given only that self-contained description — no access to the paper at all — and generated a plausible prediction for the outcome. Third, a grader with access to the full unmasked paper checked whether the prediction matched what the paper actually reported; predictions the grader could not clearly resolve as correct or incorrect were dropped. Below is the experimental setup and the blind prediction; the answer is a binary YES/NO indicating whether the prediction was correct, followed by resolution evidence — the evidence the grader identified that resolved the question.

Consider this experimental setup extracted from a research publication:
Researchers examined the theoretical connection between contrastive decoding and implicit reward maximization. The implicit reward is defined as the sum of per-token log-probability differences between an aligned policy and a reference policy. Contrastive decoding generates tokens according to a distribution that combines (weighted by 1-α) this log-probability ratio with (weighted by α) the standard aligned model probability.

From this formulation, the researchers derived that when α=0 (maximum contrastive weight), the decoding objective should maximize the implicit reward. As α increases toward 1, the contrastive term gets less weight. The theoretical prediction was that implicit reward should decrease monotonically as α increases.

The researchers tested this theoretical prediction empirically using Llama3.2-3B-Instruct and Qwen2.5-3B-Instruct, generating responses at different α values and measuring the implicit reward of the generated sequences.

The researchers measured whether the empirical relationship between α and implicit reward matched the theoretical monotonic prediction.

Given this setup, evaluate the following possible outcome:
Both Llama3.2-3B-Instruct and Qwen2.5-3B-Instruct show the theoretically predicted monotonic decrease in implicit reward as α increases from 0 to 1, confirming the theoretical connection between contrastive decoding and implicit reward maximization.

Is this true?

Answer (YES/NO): YES